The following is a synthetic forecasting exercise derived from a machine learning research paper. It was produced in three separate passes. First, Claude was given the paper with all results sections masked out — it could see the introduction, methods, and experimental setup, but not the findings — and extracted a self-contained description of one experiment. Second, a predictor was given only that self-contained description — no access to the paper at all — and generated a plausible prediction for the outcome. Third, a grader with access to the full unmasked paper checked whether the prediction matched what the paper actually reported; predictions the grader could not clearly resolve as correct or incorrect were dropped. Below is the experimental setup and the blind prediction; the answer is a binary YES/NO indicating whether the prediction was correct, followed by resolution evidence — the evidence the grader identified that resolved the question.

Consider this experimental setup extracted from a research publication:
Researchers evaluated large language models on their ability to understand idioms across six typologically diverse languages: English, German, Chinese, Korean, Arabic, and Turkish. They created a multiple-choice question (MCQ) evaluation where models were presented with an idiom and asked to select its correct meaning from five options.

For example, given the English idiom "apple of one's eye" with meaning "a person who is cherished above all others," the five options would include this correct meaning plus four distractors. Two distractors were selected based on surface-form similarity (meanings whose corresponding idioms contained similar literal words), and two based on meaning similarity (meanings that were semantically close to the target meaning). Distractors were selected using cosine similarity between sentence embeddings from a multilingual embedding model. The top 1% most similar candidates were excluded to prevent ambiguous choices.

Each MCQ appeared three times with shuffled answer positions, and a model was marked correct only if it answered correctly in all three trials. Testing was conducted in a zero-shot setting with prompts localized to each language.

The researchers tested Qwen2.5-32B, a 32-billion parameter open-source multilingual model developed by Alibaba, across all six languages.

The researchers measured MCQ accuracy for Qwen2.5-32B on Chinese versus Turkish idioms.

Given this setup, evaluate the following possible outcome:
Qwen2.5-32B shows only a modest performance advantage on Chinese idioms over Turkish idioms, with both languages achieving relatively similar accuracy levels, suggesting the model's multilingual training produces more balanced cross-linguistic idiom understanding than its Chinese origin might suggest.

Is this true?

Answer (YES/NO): NO